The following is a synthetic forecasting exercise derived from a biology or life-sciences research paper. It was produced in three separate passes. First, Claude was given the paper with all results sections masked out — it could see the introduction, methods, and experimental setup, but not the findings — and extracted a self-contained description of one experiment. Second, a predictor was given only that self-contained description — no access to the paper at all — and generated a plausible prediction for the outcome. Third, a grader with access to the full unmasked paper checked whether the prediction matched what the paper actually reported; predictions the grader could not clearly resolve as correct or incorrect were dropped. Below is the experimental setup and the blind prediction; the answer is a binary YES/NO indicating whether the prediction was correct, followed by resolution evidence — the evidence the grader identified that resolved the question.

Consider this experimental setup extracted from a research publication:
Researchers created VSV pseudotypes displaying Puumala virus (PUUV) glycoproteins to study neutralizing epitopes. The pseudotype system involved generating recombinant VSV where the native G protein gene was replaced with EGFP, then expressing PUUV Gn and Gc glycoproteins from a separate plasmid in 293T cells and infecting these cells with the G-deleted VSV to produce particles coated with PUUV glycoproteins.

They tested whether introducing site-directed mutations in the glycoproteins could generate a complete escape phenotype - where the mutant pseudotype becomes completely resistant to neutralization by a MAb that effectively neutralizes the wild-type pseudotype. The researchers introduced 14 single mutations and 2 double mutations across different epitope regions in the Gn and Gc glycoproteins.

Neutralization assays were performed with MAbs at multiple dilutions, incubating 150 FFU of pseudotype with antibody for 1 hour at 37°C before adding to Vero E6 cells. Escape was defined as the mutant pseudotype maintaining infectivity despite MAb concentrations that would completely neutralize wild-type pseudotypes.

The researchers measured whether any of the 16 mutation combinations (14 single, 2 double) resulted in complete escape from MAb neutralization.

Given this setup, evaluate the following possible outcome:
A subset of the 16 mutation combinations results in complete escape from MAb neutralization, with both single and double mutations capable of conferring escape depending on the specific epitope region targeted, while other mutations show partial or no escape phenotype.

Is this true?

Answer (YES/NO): NO